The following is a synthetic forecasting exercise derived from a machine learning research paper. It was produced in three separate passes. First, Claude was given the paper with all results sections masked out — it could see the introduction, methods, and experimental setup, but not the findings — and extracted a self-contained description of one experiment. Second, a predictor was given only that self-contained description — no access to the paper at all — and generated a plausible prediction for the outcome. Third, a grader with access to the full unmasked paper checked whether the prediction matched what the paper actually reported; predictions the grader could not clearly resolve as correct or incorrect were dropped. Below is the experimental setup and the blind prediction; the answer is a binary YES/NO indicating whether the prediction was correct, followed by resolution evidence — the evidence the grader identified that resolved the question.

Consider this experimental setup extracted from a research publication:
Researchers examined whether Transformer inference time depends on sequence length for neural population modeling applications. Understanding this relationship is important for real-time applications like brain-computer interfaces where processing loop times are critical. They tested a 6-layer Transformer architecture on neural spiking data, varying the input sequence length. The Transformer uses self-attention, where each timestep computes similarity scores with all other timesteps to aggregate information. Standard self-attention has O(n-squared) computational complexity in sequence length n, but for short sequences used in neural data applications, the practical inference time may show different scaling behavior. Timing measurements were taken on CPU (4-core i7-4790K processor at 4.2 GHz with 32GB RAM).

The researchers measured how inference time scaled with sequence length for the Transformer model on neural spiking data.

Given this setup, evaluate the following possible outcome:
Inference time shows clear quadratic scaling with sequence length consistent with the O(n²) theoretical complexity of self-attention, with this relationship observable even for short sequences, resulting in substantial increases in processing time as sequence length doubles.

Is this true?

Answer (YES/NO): NO